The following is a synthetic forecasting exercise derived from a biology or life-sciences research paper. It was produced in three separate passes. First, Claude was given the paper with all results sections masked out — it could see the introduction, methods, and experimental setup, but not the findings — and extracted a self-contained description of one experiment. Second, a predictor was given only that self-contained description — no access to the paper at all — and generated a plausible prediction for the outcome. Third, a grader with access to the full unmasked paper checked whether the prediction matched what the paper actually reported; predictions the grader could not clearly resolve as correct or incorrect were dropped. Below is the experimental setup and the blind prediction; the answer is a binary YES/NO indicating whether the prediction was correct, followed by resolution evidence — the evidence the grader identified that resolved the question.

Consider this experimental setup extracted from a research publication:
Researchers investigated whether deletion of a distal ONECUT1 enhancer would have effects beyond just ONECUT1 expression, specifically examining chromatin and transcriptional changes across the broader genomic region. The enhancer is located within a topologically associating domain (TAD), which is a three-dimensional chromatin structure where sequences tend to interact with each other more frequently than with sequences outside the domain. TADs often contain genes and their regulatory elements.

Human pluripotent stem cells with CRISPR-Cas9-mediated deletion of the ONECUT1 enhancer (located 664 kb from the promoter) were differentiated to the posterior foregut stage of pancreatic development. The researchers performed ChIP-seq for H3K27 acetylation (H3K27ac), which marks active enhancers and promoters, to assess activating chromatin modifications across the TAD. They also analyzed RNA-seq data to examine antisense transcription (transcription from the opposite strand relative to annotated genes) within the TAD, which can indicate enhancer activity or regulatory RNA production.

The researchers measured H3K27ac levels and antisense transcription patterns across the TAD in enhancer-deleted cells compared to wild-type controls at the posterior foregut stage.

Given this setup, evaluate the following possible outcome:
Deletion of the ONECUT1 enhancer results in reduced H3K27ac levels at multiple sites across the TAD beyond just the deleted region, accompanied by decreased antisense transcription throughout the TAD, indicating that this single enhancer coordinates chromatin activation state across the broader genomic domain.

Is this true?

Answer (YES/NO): NO